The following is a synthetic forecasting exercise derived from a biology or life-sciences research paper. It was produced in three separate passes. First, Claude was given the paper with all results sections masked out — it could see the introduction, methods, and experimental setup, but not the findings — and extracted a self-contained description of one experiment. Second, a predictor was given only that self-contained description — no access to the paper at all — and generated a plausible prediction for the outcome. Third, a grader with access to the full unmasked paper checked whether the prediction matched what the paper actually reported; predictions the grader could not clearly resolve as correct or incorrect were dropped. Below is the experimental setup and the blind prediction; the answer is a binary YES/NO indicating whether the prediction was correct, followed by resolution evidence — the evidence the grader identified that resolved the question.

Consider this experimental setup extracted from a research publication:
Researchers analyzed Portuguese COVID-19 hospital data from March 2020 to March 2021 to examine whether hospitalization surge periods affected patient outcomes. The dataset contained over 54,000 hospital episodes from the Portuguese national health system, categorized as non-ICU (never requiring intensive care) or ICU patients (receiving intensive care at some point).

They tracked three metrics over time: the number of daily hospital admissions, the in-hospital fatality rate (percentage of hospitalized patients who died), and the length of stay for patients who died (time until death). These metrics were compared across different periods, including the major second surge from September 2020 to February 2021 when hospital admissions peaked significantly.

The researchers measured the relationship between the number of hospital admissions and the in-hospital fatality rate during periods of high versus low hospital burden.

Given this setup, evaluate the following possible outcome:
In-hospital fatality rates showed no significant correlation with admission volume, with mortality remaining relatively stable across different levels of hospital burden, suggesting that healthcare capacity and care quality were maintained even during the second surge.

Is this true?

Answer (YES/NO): NO